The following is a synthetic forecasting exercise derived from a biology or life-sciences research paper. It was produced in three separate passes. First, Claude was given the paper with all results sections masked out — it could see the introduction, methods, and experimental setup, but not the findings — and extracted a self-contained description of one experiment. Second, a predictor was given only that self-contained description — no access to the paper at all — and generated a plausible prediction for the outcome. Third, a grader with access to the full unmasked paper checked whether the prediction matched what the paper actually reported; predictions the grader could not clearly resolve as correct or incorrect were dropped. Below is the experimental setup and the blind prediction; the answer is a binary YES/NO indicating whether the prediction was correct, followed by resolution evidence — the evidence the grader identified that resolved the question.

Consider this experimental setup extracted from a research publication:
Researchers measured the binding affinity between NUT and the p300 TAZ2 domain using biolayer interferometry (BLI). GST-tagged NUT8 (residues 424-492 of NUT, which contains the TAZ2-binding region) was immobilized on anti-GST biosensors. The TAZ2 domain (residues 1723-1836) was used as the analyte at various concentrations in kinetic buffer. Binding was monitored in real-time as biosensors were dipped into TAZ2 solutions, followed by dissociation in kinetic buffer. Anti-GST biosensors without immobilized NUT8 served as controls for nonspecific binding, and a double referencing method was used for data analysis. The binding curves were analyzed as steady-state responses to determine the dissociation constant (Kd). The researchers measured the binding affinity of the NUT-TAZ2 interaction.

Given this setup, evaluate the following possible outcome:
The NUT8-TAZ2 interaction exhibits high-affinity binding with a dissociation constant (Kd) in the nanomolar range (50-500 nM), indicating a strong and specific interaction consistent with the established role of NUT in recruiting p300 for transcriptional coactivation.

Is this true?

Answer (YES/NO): NO